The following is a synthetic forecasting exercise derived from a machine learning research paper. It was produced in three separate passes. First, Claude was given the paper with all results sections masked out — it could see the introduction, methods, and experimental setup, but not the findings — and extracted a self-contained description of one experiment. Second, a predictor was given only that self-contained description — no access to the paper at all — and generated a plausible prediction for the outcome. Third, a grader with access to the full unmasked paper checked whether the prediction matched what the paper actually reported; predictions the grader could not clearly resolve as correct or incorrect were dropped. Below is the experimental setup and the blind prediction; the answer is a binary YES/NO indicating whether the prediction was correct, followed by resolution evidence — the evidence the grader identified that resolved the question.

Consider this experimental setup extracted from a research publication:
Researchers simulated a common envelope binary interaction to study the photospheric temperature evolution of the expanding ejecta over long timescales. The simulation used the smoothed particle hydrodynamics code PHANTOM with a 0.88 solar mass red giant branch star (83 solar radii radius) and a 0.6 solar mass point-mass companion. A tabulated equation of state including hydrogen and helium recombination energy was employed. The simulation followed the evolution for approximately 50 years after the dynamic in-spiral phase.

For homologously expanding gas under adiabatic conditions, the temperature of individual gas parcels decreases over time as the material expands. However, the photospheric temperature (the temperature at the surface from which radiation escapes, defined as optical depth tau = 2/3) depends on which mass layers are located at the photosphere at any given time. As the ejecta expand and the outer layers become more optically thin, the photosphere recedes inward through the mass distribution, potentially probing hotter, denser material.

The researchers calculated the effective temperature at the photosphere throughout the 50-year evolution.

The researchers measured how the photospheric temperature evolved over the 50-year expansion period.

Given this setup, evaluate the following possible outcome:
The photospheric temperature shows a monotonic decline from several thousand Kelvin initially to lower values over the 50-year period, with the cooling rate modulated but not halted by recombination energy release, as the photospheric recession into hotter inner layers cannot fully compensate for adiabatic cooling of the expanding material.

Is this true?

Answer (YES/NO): NO